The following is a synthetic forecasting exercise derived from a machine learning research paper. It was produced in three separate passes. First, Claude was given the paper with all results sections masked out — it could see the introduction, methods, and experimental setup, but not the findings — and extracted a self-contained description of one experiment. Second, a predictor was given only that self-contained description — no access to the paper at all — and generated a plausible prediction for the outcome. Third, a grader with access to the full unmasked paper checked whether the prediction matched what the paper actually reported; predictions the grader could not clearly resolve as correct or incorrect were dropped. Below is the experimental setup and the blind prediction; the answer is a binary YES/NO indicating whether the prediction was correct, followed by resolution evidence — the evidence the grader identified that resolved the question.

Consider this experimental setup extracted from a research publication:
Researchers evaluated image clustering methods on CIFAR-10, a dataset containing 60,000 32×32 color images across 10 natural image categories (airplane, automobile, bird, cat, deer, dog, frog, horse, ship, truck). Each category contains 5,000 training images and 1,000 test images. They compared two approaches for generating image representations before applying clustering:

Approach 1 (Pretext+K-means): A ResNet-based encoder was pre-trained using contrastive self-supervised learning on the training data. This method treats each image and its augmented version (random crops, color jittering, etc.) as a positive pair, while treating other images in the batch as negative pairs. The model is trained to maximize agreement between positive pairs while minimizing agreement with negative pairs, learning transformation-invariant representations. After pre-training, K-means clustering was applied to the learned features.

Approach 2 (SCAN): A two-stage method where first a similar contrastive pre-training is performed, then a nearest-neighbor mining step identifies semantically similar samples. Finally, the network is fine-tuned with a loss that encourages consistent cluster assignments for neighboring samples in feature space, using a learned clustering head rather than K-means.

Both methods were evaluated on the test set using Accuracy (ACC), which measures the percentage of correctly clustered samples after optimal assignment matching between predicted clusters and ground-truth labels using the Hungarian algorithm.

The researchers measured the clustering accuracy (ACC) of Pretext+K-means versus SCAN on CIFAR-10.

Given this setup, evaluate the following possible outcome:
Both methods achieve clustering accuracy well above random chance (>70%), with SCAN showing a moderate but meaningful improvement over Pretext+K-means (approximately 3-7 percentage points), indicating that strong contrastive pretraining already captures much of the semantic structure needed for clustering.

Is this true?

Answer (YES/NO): NO